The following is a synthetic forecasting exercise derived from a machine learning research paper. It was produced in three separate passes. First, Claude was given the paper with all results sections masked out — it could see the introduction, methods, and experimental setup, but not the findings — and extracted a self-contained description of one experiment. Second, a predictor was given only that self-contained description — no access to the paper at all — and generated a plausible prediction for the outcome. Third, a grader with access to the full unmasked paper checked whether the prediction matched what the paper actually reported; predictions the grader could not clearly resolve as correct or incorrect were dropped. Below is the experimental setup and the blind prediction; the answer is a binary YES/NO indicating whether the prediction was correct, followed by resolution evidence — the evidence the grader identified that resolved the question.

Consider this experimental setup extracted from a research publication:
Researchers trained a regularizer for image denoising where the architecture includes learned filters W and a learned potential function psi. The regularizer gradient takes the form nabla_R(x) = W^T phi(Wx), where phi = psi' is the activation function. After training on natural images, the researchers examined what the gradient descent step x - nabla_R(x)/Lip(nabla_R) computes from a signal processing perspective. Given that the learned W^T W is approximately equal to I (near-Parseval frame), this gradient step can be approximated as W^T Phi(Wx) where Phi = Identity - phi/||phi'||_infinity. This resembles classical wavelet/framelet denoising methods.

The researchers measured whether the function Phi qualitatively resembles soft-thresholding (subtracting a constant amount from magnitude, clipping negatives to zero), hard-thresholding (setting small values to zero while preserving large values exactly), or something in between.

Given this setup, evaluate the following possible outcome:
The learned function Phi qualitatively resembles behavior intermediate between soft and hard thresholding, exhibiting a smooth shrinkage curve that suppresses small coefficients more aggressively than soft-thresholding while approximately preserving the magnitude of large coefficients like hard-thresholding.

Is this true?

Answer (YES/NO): YES